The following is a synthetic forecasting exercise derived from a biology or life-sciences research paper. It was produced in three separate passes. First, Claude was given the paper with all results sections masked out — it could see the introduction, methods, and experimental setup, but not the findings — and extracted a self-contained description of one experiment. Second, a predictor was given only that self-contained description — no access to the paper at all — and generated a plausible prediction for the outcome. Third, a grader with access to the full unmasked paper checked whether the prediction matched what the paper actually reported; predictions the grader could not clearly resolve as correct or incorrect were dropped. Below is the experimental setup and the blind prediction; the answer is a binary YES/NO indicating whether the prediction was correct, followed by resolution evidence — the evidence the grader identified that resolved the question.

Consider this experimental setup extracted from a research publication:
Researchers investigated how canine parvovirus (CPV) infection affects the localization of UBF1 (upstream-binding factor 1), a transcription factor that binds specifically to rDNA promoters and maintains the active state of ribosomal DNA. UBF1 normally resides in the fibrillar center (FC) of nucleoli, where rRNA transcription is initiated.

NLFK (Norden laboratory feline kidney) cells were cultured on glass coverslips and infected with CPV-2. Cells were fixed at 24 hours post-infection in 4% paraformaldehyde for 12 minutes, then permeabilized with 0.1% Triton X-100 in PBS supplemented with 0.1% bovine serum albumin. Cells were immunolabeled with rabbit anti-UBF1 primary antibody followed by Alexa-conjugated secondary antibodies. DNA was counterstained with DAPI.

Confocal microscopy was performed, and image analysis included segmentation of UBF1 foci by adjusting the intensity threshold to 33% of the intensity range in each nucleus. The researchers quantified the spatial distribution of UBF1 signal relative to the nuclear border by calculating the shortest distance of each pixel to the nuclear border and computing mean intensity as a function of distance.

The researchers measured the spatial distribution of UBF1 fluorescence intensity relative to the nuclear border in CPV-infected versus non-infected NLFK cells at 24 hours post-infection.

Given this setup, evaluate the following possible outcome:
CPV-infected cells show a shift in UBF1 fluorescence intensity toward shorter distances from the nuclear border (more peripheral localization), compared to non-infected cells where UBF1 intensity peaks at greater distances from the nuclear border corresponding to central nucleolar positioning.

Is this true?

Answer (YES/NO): NO